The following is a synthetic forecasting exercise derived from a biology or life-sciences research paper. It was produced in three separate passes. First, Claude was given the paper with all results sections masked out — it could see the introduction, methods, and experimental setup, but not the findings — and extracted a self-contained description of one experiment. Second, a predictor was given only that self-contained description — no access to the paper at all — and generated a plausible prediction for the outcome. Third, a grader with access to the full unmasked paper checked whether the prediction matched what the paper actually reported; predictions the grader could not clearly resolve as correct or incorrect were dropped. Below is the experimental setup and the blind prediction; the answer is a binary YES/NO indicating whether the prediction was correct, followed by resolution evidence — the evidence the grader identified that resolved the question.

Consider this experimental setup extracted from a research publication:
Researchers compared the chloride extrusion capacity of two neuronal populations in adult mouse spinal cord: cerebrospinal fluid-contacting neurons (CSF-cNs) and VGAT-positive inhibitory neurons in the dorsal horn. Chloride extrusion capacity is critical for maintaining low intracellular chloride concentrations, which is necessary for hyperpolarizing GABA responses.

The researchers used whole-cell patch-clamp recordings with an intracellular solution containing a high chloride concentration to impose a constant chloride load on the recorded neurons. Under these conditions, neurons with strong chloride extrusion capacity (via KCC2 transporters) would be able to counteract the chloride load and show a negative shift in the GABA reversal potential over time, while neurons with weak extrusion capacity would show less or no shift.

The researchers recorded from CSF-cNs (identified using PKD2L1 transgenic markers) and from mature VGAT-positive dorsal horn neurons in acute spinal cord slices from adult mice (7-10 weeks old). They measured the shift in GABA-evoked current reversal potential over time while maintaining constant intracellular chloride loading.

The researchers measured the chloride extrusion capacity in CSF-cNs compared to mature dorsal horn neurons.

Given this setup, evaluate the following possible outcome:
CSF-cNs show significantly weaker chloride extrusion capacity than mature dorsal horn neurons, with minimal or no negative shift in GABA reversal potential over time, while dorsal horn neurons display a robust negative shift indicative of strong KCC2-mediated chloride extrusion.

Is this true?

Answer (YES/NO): YES